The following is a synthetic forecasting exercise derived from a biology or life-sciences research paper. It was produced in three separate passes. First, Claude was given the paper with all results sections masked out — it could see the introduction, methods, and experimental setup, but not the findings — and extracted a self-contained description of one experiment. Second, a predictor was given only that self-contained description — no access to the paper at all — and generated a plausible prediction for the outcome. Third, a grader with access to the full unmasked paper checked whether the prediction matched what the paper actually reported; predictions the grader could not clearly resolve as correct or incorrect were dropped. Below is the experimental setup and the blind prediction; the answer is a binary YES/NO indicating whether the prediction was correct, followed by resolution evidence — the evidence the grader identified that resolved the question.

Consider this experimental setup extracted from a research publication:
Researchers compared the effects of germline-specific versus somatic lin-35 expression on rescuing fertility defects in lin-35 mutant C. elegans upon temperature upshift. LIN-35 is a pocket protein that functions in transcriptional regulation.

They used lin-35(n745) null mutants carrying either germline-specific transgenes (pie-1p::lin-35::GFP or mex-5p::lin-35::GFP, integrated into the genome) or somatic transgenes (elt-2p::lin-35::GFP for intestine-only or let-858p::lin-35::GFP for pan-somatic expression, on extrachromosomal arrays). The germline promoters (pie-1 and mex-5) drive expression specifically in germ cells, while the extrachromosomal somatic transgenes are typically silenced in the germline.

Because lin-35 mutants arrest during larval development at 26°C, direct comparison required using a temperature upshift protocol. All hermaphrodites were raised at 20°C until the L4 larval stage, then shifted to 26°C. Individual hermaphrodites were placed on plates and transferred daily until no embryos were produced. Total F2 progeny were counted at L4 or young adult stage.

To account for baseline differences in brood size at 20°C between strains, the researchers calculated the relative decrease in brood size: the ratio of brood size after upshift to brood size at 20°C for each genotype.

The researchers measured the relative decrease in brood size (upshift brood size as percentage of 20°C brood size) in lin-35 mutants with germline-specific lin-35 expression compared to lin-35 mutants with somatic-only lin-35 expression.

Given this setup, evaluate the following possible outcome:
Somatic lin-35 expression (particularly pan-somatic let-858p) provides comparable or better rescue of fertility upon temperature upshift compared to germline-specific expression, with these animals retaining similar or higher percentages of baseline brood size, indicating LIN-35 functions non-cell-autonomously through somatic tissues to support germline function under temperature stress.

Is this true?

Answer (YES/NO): NO